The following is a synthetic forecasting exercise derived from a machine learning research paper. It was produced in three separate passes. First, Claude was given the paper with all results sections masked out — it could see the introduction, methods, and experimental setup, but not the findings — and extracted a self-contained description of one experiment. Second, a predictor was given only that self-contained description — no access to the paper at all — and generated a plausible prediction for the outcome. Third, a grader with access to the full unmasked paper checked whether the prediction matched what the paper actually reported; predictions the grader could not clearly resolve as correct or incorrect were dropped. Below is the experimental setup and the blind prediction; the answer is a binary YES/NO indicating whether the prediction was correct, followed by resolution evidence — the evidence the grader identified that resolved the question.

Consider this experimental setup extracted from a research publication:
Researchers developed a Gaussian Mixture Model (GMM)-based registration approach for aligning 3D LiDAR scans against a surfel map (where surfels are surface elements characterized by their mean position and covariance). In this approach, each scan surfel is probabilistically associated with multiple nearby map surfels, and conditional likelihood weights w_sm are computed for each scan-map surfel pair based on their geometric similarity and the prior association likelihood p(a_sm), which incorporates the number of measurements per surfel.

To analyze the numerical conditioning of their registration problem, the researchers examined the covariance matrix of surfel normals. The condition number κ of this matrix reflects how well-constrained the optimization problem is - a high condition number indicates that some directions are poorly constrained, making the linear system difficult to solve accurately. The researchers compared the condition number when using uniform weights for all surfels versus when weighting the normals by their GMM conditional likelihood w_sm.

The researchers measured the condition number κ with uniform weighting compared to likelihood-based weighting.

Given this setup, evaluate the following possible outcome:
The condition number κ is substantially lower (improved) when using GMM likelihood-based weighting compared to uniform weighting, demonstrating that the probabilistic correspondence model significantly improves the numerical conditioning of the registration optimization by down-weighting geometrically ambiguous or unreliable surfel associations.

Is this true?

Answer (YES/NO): NO